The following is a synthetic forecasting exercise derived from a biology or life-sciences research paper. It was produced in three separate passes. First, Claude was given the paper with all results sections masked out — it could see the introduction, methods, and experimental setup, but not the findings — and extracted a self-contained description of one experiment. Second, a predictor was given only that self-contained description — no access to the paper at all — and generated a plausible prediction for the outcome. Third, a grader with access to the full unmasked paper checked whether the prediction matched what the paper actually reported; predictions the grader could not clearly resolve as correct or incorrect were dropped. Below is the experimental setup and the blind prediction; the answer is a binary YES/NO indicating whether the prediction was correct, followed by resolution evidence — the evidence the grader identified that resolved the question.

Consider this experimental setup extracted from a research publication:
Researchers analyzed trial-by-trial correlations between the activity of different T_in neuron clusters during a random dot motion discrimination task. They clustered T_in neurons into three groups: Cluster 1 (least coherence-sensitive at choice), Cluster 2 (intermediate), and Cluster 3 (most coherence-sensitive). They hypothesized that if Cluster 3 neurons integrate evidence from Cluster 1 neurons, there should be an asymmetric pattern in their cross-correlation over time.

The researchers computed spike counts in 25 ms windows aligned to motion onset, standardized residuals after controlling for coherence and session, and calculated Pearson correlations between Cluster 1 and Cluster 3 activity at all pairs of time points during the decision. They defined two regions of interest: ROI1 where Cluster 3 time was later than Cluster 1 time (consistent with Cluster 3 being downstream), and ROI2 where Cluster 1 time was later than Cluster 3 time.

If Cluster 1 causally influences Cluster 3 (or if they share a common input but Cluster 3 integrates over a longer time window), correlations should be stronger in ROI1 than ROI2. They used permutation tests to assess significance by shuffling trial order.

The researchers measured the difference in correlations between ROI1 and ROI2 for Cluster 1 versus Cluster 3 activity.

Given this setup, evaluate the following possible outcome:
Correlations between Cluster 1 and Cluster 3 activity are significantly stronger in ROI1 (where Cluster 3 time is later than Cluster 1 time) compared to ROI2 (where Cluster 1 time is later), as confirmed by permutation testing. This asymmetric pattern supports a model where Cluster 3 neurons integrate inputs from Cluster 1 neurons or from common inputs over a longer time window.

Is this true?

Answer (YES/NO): YES